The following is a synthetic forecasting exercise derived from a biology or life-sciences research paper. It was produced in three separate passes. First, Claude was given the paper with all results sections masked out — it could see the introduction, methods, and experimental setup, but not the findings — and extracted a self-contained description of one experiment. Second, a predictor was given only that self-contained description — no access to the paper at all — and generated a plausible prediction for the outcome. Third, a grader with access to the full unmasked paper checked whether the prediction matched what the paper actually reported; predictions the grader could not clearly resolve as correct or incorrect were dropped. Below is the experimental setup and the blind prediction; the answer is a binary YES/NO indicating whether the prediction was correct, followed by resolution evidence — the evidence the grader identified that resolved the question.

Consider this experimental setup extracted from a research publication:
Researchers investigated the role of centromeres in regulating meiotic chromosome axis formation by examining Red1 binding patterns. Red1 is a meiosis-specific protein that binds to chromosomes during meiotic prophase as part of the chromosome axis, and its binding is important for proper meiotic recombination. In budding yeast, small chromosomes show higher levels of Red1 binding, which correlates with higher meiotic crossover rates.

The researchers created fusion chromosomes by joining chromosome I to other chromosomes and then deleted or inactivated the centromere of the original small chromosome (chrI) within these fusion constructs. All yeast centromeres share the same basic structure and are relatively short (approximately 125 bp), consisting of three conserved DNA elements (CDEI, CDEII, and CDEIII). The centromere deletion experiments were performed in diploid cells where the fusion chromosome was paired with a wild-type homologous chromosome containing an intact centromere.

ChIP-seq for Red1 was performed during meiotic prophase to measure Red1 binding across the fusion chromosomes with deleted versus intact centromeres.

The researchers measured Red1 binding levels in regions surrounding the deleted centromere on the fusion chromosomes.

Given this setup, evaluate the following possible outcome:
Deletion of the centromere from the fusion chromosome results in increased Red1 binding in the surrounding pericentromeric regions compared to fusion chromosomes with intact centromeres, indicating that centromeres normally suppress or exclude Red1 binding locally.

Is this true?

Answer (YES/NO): NO